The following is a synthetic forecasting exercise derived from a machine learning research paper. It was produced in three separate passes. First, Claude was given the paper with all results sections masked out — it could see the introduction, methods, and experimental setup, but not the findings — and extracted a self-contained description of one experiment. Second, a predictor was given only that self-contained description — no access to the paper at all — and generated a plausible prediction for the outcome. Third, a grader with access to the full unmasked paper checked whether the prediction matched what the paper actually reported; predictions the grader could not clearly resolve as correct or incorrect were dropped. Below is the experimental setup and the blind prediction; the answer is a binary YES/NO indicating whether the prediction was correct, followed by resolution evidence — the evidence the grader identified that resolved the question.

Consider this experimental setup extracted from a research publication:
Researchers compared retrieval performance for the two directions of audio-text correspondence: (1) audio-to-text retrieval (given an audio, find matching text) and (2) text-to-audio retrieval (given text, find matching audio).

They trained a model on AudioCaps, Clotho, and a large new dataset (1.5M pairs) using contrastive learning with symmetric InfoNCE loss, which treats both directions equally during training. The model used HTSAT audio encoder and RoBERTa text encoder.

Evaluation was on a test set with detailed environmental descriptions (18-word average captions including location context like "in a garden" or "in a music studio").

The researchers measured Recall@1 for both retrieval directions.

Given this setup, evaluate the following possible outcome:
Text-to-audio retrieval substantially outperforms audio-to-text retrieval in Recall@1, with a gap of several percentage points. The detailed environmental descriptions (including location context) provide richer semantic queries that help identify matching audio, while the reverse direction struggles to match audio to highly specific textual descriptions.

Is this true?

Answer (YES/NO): NO